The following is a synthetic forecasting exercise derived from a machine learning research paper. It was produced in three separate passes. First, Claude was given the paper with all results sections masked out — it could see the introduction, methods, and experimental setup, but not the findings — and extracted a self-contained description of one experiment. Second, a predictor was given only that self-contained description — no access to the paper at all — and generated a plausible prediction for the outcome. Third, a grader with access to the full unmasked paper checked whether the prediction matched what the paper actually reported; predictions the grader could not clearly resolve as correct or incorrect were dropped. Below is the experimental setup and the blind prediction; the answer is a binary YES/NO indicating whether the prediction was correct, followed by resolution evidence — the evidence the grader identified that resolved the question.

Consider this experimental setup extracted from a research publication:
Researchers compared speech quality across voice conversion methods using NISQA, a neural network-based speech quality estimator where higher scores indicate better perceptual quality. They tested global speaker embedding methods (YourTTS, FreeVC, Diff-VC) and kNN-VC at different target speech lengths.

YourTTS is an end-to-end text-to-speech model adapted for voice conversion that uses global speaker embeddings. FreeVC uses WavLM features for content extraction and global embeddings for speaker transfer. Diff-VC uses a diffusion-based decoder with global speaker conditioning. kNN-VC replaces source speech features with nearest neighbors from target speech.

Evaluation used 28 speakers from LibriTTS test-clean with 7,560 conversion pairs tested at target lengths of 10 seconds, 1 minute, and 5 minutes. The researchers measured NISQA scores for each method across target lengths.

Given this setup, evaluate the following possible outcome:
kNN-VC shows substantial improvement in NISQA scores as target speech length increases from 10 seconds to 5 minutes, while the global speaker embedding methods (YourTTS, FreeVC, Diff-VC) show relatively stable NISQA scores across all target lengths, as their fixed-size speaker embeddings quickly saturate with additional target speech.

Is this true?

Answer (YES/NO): YES